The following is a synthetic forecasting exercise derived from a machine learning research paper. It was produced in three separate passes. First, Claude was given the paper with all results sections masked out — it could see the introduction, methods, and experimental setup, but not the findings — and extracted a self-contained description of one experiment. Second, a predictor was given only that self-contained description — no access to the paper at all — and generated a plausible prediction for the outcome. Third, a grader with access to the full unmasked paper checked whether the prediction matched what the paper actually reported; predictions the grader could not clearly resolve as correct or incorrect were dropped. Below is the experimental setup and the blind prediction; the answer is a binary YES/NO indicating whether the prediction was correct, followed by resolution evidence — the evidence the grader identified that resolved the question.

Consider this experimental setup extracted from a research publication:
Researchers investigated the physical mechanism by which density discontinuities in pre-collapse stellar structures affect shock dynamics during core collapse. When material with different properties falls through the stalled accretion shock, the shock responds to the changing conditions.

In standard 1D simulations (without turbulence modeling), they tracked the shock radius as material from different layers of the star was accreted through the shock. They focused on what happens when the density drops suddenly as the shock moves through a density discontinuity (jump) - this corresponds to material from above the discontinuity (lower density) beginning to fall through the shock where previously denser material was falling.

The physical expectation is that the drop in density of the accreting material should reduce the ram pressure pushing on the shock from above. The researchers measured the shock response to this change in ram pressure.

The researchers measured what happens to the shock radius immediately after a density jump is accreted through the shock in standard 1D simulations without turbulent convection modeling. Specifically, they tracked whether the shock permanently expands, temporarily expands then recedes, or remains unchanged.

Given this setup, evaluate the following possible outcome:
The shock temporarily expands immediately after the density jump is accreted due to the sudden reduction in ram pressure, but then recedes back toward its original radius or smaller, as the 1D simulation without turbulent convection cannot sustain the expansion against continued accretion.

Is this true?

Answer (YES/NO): YES